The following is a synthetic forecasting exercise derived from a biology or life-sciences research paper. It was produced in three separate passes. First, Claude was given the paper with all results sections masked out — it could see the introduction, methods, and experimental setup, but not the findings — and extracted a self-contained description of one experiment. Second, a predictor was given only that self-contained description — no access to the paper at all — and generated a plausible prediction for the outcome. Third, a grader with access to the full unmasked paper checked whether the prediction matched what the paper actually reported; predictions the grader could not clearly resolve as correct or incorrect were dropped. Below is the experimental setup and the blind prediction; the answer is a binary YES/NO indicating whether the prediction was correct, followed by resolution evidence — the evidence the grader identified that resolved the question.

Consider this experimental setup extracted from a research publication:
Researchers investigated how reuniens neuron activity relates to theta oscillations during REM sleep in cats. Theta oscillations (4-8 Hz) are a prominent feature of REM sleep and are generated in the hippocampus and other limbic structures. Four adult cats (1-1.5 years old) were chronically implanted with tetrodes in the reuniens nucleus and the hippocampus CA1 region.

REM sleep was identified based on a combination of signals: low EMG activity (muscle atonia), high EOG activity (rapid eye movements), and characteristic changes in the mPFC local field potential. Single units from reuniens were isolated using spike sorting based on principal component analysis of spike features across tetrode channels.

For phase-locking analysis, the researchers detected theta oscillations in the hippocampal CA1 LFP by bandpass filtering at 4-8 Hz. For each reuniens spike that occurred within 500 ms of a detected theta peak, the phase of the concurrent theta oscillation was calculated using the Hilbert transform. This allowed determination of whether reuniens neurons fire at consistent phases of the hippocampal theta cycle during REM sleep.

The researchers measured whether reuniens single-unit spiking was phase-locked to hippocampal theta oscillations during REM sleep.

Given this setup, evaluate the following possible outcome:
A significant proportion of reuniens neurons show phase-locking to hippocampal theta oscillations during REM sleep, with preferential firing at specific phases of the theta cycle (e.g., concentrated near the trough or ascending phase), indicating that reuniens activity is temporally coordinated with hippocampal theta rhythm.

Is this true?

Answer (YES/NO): YES